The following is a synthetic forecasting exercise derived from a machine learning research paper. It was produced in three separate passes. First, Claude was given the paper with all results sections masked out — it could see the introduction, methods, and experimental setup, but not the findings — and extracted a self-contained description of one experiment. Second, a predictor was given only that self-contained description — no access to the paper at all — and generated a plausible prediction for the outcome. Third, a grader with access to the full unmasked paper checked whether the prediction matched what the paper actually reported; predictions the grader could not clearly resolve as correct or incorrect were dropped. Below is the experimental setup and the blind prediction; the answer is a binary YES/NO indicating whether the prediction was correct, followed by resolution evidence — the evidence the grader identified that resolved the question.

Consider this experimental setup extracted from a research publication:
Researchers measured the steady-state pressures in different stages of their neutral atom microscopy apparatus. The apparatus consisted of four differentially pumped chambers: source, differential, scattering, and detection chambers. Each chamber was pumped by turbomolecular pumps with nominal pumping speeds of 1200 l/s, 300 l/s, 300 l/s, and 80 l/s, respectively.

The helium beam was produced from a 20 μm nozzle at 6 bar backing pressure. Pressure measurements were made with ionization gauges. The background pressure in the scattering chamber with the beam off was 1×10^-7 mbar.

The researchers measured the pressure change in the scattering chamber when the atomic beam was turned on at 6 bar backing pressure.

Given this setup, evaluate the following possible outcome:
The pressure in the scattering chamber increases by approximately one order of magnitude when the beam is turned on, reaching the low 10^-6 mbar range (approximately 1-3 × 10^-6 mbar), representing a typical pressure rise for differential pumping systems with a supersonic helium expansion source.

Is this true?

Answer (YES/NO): NO